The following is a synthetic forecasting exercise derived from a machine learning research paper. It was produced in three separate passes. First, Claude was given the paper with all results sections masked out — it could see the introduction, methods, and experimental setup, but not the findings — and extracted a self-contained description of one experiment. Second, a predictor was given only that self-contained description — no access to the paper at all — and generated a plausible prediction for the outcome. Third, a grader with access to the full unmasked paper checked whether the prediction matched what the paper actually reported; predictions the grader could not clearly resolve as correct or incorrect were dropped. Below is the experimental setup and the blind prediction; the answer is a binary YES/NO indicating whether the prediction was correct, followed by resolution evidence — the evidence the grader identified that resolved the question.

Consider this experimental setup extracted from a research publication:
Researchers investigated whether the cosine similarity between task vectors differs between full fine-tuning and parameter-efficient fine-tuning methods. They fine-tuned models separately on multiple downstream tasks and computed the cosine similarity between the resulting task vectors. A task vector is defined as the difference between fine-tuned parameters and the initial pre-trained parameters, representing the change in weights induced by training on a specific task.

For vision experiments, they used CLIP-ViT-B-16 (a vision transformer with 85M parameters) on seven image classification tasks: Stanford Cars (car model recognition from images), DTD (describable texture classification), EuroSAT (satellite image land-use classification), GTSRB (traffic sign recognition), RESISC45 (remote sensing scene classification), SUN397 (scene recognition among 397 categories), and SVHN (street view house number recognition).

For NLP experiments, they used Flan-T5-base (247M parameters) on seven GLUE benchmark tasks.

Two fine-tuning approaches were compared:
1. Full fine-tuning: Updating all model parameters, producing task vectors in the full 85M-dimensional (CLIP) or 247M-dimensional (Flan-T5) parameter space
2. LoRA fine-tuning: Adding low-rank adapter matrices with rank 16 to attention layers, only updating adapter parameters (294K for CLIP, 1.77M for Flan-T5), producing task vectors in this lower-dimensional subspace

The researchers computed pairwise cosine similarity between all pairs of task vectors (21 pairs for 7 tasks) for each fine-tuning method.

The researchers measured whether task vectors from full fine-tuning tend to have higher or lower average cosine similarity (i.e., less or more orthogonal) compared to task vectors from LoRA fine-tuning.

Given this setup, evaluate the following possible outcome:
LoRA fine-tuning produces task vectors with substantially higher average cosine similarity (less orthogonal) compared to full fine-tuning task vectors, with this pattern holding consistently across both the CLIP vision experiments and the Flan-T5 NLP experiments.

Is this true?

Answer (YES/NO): YES